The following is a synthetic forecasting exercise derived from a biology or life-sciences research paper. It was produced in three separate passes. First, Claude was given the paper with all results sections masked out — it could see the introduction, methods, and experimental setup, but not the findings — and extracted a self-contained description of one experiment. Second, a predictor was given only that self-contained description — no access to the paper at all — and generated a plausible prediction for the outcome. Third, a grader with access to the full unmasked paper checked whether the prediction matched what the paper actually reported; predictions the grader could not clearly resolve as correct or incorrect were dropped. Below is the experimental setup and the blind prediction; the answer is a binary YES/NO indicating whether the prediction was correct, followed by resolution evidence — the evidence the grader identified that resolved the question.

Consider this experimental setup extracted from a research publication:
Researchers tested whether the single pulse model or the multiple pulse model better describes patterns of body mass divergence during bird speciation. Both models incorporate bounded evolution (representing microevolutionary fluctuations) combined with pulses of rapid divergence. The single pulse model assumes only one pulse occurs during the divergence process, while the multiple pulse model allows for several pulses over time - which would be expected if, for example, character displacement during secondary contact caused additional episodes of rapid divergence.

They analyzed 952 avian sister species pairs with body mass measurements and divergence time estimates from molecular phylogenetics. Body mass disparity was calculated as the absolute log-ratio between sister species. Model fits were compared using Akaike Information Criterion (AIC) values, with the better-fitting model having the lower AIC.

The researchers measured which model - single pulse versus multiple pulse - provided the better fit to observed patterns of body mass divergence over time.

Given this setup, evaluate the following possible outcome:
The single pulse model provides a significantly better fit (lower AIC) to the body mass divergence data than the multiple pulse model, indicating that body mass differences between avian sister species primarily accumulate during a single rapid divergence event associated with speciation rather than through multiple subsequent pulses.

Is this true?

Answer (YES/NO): YES